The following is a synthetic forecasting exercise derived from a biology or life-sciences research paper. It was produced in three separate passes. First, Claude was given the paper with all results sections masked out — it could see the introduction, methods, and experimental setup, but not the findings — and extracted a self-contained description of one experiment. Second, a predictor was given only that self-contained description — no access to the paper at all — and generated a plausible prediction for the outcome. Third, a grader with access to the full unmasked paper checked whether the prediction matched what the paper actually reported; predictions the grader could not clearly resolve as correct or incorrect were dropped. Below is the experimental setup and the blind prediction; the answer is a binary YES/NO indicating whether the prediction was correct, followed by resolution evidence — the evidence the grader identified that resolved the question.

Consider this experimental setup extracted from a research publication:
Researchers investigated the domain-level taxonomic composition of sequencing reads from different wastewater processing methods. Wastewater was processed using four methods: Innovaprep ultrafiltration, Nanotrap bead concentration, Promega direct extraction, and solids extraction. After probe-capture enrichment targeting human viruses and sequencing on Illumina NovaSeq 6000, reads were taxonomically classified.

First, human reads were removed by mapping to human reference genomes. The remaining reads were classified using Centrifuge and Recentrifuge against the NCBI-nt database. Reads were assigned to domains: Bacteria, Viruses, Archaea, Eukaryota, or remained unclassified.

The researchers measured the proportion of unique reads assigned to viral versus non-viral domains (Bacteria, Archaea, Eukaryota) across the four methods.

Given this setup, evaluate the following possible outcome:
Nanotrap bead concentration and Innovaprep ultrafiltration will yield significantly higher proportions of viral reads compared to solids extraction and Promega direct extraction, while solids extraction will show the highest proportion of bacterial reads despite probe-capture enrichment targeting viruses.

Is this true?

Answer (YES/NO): NO